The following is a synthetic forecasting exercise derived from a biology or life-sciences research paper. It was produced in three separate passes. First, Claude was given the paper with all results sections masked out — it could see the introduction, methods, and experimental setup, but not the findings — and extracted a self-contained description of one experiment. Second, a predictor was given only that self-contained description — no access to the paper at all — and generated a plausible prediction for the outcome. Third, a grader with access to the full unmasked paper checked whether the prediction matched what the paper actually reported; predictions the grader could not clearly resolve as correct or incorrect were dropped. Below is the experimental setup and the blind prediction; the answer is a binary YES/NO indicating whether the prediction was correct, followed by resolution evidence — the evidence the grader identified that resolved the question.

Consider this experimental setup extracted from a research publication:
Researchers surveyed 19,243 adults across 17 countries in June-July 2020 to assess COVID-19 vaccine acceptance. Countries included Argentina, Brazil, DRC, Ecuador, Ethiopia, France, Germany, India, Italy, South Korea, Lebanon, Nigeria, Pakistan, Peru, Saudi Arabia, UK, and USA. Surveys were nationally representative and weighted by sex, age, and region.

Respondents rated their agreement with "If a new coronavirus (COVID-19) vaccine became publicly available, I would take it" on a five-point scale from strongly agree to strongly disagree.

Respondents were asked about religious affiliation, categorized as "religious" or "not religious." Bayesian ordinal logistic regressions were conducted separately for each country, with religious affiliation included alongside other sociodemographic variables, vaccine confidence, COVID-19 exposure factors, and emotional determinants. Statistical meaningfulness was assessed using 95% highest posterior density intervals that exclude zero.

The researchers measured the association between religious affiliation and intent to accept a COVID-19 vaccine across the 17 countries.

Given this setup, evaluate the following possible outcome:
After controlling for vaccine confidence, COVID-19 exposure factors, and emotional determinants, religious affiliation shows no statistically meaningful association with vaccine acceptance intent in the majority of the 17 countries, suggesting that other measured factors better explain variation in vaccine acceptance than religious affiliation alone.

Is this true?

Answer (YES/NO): YES